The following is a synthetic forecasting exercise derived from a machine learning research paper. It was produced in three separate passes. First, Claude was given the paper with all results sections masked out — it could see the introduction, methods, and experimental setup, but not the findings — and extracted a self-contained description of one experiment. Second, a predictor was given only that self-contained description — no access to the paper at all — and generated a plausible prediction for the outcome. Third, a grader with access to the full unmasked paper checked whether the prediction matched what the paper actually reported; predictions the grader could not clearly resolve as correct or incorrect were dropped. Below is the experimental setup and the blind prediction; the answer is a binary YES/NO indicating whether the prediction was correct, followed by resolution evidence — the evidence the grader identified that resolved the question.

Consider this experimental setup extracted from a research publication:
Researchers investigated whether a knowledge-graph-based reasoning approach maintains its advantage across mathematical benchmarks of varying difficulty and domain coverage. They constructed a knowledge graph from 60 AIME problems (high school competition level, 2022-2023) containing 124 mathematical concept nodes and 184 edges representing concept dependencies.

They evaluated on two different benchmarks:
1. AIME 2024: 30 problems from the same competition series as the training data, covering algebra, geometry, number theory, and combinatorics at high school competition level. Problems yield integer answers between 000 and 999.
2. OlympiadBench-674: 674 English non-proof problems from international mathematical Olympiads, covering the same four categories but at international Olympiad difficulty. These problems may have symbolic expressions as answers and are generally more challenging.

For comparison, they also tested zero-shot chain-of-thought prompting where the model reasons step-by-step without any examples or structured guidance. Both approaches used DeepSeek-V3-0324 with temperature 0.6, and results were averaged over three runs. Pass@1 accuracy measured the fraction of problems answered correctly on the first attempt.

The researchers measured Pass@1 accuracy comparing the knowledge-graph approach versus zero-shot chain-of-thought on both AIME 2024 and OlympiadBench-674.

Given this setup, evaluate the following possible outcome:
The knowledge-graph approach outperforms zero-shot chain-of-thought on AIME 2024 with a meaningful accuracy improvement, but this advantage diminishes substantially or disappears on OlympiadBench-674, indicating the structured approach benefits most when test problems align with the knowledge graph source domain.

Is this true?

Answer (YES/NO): YES